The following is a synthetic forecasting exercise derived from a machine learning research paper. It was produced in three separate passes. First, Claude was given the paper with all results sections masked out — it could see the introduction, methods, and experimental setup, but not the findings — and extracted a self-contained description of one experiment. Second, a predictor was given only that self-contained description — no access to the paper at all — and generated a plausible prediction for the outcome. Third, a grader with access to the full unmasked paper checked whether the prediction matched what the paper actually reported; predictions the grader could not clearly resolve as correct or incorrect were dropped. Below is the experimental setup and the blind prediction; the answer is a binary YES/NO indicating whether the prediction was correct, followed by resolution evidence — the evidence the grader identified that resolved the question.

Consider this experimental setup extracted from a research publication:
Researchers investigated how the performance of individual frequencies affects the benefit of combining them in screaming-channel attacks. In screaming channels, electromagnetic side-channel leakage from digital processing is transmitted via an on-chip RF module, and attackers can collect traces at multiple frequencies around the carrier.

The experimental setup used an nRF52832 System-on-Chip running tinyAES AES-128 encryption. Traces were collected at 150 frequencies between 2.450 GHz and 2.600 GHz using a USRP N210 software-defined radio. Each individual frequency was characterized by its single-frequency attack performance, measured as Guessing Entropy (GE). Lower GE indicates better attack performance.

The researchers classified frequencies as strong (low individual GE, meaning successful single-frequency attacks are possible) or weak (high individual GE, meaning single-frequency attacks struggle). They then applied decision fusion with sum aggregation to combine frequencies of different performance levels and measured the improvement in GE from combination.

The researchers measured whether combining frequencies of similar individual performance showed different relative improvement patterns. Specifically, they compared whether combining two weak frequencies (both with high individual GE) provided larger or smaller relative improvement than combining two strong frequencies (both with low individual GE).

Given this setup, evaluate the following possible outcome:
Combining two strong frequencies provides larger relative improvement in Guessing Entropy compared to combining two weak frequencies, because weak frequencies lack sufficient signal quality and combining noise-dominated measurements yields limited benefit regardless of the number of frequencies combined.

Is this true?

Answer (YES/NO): NO